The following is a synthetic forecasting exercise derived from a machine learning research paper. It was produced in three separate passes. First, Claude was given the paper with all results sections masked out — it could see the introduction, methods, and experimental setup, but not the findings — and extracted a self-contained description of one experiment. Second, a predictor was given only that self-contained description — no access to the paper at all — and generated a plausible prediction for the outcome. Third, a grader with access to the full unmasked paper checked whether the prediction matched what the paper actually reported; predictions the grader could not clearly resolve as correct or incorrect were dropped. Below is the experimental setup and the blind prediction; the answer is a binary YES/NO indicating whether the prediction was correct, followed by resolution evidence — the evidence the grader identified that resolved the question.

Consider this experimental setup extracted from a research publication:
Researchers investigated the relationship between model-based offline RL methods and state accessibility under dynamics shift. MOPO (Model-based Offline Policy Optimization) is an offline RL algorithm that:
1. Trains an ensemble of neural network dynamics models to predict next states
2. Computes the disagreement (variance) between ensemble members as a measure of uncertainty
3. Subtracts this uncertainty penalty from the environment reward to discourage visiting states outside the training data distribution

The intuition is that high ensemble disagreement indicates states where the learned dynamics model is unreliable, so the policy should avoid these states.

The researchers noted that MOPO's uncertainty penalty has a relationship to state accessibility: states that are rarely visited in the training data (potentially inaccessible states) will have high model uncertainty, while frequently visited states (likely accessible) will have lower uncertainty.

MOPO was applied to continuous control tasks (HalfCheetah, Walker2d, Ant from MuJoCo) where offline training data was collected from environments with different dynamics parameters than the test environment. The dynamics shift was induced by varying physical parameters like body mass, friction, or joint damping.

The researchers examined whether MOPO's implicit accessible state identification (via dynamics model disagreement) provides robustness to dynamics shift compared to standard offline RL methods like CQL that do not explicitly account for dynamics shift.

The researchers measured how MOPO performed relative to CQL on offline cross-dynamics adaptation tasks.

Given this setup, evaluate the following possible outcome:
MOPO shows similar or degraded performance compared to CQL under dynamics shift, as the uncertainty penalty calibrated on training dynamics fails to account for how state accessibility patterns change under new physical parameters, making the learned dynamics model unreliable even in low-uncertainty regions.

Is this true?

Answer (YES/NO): YES